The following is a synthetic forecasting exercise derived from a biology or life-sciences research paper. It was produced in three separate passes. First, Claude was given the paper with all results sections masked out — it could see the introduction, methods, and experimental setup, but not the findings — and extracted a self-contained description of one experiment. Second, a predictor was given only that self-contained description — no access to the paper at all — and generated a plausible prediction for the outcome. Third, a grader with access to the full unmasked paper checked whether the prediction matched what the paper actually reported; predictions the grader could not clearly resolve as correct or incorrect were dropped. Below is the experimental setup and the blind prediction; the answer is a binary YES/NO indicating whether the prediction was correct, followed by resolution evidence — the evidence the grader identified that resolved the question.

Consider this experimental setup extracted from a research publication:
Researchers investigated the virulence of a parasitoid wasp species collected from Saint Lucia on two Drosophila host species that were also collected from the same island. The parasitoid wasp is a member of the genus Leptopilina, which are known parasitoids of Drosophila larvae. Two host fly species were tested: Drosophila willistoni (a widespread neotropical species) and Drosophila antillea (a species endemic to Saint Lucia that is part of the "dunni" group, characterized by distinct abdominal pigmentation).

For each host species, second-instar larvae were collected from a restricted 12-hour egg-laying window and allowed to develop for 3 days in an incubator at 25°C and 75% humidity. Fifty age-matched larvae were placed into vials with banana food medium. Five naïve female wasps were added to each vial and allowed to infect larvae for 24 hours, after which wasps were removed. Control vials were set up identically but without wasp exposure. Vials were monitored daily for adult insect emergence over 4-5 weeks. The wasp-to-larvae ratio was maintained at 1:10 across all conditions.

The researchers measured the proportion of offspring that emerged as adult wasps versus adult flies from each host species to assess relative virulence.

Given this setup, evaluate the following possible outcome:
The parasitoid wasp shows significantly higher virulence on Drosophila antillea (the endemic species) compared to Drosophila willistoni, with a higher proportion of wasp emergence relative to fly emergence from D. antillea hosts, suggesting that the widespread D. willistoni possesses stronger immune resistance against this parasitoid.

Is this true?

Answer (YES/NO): YES